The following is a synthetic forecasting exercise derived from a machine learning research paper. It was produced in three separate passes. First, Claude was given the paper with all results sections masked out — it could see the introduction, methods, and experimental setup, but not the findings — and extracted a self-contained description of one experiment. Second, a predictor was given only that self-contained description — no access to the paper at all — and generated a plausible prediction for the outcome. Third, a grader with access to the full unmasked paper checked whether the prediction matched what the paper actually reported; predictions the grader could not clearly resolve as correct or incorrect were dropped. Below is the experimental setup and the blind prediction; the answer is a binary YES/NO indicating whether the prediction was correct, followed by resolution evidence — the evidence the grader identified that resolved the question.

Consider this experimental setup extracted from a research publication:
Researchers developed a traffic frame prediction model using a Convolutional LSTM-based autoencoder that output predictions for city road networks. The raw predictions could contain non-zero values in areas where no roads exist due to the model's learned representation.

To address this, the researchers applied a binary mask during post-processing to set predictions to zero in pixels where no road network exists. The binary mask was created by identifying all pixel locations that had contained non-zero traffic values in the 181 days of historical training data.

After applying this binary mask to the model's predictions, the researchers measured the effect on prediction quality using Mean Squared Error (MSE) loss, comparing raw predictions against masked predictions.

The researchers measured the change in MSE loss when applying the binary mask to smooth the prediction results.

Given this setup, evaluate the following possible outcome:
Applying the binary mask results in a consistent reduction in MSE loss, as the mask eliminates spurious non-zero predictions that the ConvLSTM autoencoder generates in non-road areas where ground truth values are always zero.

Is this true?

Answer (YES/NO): NO